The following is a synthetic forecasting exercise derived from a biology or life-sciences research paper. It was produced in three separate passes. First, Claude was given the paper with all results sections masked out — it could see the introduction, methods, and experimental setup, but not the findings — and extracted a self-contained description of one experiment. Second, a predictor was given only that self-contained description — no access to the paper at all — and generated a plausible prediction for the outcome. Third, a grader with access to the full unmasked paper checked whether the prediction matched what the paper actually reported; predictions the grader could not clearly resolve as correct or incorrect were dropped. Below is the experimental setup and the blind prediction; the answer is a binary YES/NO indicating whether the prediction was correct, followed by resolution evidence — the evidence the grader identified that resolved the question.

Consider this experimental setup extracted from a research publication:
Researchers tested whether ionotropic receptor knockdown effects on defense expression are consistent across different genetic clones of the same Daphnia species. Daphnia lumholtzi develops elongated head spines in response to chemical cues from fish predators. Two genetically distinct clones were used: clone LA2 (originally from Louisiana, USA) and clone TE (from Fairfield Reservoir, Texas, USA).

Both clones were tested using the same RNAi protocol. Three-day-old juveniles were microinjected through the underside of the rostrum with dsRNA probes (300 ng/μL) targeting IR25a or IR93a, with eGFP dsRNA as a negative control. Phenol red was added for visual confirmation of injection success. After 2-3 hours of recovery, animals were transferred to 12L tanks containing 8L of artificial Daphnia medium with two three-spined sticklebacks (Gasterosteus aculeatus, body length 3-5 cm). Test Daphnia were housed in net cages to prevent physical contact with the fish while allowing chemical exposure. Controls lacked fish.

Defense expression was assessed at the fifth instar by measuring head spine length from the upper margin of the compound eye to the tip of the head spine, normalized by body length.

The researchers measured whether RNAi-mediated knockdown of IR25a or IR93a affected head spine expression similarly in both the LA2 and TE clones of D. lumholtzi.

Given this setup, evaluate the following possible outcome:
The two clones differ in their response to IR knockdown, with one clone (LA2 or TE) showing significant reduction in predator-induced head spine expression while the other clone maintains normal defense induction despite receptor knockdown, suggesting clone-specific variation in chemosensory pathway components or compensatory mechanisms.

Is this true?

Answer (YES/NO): NO